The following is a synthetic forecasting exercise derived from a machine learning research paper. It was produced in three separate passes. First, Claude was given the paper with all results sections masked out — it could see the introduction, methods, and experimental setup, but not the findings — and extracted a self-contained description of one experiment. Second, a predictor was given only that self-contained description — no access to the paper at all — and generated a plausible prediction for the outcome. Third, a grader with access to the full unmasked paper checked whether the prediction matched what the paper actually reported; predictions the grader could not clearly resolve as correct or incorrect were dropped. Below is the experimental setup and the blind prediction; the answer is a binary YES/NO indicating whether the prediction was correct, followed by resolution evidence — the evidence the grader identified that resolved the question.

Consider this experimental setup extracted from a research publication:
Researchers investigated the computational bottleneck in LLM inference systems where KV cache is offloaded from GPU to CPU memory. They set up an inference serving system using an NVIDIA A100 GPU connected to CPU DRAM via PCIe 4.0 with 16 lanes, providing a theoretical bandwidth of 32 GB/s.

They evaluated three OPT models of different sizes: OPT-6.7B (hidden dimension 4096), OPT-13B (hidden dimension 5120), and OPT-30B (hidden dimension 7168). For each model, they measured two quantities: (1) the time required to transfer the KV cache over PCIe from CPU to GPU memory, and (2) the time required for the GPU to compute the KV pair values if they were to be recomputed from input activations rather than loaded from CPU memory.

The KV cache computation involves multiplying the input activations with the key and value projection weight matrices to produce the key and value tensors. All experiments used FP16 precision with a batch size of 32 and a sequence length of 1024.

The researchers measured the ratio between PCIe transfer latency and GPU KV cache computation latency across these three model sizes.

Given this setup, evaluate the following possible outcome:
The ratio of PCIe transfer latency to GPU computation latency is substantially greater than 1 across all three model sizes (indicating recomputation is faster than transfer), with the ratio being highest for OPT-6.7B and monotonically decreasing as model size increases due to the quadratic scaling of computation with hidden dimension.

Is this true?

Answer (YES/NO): NO